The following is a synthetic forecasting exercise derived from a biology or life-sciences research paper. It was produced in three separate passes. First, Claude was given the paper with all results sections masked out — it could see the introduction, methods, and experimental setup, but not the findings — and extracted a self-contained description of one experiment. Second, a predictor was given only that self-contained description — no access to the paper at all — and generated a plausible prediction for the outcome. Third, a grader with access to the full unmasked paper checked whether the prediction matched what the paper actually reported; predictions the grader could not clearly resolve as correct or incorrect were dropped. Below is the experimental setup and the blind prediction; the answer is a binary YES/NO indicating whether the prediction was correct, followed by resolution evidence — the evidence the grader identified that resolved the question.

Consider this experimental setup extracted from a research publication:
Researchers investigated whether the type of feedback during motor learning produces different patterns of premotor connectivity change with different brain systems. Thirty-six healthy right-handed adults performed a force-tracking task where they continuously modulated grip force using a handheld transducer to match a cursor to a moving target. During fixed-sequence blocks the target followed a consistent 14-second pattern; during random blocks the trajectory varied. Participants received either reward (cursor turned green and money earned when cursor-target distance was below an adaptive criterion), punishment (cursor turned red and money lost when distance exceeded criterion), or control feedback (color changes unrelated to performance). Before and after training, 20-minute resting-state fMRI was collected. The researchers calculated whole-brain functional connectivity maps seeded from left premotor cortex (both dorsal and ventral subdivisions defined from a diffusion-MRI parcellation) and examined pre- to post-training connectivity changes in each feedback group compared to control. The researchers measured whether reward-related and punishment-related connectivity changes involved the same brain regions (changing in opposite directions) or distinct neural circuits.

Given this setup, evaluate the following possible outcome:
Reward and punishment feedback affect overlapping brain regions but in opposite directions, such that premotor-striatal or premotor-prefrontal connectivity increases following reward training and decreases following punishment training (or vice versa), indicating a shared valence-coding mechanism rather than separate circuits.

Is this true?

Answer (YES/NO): NO